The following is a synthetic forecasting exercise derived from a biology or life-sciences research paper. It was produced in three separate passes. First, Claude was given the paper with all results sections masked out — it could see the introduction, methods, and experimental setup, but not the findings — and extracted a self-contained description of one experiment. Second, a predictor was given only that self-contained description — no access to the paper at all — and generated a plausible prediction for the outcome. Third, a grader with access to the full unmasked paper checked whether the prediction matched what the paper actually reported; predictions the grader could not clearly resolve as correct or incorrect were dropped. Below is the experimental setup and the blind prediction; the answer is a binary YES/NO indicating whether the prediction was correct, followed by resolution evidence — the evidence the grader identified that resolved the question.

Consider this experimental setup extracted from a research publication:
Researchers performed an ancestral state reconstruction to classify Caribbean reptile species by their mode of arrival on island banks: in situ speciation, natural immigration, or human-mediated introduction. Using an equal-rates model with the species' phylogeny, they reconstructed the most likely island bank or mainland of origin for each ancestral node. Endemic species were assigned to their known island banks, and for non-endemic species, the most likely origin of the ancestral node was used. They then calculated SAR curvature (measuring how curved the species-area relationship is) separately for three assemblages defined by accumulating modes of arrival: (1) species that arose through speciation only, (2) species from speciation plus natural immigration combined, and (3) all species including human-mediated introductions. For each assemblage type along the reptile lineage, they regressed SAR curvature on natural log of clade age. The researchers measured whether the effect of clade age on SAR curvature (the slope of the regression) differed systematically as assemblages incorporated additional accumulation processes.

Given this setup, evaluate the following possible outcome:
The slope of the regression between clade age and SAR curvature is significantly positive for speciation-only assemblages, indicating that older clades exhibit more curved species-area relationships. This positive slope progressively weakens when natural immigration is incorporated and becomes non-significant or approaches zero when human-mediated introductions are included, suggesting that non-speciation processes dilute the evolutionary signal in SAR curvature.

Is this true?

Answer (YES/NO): NO